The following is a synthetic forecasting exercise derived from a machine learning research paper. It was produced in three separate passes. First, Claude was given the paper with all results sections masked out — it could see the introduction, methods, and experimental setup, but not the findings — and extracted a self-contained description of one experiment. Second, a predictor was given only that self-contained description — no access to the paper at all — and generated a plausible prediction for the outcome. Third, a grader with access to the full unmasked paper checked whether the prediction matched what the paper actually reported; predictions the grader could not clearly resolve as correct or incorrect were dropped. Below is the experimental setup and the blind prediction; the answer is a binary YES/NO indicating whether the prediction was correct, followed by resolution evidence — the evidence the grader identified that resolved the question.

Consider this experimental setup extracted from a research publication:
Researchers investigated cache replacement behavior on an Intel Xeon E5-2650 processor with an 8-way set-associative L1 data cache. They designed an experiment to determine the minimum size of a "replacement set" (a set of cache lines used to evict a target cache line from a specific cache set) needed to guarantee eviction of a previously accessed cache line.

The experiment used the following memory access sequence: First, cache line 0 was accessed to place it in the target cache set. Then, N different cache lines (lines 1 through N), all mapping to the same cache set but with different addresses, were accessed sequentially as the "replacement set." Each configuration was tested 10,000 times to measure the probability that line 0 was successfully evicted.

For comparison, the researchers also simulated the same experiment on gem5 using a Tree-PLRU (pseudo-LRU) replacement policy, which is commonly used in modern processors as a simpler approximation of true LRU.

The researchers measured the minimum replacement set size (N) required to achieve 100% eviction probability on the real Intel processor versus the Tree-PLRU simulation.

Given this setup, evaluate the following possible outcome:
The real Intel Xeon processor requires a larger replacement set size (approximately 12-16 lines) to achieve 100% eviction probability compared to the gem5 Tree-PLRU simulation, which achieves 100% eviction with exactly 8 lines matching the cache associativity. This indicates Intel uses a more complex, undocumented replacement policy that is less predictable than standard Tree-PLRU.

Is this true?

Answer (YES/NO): NO